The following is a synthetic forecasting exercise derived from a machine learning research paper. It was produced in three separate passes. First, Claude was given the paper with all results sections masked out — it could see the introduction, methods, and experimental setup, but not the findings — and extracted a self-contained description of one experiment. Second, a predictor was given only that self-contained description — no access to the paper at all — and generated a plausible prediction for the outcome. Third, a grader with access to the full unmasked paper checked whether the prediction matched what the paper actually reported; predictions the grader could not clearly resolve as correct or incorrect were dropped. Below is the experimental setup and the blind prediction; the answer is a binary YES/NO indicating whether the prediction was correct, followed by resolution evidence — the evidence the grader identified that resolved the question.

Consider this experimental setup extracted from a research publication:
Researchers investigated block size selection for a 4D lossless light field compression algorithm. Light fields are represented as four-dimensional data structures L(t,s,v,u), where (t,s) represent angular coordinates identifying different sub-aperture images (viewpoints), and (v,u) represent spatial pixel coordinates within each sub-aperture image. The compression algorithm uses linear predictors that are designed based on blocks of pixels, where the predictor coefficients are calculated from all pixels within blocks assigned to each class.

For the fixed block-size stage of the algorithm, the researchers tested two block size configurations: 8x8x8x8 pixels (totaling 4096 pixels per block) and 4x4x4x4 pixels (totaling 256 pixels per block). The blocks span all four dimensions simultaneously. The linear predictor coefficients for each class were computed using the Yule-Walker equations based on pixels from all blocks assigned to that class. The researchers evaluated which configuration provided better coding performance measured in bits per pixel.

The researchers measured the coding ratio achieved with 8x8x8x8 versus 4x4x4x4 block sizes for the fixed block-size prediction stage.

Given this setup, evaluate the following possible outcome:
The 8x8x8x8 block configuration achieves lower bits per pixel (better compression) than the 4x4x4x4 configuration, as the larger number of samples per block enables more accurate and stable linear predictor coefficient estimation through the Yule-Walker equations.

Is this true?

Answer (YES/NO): NO